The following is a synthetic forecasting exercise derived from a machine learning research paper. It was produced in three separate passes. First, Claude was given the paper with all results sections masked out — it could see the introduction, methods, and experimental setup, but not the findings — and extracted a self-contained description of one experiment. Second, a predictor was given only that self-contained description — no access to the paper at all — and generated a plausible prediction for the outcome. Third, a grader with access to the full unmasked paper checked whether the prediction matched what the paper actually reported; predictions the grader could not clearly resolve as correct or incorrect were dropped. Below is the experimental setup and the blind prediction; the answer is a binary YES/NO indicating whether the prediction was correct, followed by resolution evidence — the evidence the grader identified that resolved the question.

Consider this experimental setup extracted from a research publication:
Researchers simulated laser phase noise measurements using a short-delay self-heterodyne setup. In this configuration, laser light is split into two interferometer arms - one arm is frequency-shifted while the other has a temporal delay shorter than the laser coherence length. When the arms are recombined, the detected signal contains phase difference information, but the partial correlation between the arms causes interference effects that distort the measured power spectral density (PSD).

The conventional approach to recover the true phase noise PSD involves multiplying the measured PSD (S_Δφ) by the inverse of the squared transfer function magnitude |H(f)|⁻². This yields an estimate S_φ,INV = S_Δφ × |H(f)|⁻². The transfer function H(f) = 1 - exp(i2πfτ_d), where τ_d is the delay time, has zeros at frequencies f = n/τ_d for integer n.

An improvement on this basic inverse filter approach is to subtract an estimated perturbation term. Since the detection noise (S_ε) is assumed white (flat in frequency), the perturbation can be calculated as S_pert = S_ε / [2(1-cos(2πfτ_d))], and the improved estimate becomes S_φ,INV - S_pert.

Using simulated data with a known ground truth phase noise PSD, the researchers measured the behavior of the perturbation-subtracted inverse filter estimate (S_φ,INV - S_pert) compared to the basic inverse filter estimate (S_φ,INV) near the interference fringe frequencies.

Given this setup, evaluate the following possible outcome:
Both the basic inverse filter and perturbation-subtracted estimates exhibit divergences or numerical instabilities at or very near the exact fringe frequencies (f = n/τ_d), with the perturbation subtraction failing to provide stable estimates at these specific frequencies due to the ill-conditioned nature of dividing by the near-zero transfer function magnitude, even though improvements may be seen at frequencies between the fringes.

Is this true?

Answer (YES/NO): YES